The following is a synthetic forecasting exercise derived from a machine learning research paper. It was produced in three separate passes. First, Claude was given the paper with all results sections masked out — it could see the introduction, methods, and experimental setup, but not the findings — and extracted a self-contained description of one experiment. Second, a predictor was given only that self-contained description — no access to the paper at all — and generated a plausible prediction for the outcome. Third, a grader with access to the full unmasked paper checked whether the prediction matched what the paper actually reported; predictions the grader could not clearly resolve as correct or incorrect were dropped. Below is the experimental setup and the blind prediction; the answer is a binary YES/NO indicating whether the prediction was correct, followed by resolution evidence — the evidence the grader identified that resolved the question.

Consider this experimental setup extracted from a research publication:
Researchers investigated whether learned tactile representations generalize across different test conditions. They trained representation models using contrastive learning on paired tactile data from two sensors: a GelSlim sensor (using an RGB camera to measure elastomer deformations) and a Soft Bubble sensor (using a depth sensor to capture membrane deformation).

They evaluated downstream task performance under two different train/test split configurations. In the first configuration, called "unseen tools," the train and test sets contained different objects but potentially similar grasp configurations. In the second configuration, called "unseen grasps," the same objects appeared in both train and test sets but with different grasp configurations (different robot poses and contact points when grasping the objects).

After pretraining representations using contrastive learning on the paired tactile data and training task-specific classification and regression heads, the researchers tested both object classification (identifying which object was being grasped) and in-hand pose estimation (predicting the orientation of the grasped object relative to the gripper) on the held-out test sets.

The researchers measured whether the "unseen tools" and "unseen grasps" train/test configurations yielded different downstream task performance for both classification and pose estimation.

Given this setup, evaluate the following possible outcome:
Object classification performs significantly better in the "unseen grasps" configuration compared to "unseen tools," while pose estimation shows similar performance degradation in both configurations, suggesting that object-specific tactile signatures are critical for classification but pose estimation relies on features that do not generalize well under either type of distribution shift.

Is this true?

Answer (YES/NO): NO